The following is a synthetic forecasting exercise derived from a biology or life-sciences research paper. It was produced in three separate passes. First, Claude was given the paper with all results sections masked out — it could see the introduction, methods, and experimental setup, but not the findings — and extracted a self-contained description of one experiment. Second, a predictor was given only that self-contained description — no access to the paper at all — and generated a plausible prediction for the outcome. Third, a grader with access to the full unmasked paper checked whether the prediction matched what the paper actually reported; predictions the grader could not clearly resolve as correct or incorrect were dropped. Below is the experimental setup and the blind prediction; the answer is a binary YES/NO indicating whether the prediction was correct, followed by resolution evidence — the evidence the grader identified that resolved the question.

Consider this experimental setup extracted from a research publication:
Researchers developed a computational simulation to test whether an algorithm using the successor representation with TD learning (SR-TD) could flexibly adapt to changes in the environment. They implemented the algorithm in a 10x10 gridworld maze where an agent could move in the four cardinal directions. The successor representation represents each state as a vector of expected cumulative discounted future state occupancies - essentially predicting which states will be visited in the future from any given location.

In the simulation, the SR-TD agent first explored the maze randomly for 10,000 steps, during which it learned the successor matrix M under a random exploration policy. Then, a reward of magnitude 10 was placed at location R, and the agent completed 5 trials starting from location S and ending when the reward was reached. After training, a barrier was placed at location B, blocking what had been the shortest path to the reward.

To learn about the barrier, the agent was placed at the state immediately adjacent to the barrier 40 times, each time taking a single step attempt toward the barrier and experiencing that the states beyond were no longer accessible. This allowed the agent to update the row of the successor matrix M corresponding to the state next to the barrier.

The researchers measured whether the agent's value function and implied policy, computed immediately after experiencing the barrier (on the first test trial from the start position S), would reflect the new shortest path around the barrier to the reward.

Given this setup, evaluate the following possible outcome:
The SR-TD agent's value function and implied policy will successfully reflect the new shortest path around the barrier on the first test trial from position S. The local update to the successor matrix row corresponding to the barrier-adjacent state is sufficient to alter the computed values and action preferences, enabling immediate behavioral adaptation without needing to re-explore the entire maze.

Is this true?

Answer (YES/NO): NO